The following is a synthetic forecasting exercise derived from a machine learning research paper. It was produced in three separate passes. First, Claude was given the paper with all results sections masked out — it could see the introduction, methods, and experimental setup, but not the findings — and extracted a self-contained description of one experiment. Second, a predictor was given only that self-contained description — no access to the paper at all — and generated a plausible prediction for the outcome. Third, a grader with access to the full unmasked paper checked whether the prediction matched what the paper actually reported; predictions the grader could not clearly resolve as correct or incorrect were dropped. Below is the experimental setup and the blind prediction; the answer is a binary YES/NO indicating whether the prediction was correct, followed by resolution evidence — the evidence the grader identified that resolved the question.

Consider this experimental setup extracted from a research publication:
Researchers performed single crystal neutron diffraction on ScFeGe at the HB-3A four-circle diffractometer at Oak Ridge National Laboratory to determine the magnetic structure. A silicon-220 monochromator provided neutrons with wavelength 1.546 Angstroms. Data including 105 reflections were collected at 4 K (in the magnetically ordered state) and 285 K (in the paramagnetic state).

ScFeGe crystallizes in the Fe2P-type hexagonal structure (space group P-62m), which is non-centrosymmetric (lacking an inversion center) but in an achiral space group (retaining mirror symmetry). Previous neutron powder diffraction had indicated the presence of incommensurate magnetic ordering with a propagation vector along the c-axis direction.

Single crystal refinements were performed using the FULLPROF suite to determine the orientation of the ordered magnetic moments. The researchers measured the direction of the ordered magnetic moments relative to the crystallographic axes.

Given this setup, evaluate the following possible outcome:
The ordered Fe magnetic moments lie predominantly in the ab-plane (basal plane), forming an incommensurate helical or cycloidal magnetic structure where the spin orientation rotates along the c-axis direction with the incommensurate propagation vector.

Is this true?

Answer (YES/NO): YES